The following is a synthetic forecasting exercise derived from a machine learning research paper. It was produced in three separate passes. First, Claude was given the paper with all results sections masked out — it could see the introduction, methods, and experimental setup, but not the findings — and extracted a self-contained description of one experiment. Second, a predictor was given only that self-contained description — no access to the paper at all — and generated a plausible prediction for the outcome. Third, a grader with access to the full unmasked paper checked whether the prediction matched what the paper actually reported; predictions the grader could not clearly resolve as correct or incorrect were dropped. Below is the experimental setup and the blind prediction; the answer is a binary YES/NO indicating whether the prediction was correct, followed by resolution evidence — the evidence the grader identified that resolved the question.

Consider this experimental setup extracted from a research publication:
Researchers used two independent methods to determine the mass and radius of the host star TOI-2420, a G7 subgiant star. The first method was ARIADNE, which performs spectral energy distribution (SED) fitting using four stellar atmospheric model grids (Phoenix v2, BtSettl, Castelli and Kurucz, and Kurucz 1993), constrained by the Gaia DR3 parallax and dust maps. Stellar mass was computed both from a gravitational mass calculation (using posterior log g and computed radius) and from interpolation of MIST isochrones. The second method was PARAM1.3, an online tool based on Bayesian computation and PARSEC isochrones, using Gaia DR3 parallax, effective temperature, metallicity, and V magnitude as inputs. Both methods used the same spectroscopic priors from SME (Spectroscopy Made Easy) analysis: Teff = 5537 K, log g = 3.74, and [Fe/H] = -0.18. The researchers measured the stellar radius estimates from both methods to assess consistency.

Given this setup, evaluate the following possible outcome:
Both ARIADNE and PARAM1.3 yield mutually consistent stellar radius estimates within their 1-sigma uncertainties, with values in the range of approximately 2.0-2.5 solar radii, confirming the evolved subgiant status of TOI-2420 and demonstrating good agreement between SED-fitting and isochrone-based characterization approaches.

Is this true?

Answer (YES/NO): YES